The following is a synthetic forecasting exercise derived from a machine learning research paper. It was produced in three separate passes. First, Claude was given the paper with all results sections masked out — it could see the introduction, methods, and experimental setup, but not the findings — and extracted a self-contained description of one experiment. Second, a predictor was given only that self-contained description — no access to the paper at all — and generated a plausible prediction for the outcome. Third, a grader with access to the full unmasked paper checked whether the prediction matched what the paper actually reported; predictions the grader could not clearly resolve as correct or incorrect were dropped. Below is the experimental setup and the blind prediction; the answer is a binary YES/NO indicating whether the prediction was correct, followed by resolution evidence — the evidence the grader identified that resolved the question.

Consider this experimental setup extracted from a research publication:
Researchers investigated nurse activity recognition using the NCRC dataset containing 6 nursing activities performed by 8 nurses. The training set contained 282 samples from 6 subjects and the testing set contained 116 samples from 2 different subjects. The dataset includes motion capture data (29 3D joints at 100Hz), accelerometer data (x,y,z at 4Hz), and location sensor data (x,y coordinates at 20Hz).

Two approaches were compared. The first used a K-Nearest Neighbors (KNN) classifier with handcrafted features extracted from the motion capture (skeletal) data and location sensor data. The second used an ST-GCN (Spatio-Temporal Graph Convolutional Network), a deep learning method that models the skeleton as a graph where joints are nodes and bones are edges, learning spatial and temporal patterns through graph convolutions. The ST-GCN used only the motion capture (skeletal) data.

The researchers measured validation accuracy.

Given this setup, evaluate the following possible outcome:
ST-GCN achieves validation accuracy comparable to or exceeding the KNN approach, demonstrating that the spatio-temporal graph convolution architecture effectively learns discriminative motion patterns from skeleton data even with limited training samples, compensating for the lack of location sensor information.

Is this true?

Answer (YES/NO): NO